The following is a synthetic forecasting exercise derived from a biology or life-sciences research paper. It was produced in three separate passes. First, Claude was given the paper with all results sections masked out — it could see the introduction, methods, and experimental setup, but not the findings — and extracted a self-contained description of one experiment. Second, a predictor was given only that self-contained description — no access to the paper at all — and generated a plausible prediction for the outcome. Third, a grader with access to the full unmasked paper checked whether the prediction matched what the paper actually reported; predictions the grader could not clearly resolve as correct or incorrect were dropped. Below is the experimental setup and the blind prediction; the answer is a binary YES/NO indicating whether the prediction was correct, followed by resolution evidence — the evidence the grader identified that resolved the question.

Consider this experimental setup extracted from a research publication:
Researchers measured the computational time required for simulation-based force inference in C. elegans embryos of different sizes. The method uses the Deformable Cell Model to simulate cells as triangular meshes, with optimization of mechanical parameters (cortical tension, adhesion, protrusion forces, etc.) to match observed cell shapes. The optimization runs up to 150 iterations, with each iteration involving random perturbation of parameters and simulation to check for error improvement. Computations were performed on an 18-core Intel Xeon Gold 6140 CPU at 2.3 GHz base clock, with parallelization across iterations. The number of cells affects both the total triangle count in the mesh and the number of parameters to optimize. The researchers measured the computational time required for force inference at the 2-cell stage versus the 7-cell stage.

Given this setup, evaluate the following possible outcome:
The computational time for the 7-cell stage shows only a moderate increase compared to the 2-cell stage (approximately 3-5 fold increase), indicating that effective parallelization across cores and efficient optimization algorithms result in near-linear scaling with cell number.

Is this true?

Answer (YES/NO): NO